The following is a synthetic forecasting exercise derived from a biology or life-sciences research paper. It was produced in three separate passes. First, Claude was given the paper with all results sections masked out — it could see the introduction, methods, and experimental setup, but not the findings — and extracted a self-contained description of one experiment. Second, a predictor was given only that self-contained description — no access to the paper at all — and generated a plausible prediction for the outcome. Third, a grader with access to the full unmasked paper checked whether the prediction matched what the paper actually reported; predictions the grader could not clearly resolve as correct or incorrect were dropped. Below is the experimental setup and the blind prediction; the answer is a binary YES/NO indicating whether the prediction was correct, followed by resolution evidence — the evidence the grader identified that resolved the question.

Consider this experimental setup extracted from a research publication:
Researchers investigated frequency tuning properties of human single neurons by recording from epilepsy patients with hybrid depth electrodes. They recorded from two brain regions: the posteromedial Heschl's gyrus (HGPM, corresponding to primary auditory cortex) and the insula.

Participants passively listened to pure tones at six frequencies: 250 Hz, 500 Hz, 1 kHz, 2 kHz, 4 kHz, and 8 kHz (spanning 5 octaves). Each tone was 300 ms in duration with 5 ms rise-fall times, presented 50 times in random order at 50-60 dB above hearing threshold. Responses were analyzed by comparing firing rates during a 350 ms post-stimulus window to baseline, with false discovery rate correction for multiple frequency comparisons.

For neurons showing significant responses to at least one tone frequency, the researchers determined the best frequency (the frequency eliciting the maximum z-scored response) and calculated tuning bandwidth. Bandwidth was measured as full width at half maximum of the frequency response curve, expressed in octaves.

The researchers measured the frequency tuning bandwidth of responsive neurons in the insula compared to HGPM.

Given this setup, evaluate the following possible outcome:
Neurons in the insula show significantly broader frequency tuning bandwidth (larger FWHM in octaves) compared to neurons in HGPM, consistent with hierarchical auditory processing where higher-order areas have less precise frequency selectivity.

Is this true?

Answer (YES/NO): NO